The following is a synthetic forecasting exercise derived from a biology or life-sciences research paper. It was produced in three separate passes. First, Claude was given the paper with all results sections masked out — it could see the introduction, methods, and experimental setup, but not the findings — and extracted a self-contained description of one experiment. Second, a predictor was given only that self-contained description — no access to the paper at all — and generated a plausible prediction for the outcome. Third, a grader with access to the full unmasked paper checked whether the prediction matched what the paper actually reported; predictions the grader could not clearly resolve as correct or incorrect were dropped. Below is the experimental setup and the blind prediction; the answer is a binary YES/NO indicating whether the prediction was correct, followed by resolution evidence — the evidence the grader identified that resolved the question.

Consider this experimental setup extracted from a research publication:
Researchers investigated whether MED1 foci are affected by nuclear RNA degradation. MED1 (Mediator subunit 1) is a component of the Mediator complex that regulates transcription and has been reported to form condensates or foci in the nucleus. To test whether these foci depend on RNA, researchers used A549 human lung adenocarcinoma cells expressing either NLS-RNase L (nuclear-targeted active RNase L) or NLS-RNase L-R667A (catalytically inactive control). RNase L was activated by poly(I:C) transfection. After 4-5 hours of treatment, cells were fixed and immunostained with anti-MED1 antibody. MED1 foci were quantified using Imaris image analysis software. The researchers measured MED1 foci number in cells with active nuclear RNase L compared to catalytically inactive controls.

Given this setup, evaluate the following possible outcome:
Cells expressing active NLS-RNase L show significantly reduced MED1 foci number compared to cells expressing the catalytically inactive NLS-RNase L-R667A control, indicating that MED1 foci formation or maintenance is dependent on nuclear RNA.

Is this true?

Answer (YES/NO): NO